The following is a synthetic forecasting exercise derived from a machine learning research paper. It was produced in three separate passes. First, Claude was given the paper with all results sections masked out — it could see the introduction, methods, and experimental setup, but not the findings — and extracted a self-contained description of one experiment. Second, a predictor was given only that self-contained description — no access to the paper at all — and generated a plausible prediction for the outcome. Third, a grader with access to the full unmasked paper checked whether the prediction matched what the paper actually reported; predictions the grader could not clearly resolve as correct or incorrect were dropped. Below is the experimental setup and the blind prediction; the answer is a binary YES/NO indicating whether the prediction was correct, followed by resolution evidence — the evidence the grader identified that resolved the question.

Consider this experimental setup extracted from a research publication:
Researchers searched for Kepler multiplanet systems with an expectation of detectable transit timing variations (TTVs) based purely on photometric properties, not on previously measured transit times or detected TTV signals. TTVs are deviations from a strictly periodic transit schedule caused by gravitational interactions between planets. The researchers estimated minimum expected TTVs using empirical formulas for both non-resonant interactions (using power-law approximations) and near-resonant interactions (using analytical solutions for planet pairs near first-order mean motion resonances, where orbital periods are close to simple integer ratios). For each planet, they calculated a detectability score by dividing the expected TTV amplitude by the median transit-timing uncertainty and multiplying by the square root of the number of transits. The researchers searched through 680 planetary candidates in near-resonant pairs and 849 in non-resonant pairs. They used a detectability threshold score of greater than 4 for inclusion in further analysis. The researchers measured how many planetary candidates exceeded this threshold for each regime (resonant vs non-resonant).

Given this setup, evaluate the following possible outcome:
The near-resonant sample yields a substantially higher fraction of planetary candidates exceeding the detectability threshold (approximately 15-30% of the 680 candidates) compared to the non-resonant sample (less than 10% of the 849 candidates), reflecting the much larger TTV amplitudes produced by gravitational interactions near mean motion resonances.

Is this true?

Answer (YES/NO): NO